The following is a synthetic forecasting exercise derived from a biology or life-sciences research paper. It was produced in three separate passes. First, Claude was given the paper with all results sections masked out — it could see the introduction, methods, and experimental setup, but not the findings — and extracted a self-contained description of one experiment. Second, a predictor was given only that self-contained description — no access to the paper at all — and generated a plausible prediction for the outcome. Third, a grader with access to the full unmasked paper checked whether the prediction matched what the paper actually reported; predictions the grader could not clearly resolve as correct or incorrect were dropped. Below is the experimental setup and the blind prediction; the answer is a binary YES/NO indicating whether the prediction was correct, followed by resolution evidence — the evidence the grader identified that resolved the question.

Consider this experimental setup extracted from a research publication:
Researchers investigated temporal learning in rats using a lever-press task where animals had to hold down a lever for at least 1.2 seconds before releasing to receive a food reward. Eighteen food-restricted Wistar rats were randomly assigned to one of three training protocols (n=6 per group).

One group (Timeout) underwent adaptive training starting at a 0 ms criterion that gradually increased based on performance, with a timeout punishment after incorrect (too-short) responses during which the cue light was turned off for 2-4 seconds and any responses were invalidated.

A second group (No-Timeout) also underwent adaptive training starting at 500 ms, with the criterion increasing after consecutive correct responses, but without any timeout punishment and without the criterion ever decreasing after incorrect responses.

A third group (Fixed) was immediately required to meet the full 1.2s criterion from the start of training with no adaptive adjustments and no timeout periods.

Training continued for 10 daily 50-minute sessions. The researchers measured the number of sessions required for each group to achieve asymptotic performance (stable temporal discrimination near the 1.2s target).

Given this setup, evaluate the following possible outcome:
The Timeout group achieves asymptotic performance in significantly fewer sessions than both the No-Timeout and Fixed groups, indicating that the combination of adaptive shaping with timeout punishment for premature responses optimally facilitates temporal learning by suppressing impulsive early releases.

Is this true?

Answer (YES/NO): NO